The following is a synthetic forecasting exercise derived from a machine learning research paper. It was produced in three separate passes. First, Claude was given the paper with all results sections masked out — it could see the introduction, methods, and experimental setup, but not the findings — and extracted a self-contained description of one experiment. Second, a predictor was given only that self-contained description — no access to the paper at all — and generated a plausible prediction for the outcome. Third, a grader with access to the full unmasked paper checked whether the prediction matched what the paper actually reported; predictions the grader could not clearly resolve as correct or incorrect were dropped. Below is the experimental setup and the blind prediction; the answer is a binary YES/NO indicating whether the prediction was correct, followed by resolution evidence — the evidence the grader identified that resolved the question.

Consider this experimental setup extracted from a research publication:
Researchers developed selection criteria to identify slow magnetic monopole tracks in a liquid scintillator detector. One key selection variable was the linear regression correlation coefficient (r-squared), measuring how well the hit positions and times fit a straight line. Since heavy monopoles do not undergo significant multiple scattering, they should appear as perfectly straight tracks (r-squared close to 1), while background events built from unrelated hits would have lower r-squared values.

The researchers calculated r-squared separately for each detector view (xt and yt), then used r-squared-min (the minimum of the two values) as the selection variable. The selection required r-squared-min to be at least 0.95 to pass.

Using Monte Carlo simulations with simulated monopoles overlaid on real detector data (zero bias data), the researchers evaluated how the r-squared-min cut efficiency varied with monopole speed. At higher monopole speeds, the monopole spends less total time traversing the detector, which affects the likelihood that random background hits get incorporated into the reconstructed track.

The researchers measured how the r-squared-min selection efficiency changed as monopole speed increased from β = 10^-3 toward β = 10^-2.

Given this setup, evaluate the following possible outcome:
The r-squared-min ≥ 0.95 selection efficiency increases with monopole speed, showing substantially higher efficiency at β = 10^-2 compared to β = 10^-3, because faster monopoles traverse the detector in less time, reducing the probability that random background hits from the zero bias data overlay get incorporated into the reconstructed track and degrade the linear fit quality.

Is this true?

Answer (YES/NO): YES